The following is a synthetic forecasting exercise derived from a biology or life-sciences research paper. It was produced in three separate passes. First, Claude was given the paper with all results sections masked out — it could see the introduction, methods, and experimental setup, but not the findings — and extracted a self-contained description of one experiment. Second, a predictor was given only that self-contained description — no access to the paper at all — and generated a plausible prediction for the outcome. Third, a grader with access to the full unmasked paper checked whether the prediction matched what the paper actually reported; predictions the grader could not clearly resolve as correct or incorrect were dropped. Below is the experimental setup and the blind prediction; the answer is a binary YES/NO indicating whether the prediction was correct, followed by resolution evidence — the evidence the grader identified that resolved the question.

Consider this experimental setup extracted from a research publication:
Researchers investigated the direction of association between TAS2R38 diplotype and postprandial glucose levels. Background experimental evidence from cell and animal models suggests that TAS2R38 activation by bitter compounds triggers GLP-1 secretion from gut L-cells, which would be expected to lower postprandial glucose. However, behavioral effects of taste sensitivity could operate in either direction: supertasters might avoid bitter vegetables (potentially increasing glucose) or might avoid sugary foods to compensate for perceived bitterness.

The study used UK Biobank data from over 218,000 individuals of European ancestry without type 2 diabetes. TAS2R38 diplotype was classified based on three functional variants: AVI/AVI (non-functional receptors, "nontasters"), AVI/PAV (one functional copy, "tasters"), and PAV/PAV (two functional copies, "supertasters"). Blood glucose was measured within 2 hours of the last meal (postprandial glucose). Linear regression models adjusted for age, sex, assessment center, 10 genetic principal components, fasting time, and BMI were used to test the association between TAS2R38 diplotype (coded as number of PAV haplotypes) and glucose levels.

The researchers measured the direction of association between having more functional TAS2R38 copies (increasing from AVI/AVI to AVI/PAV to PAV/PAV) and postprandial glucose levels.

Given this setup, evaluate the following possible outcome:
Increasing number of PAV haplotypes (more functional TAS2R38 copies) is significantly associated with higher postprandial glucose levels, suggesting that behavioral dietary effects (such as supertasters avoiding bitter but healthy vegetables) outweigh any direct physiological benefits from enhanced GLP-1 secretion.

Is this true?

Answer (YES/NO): NO